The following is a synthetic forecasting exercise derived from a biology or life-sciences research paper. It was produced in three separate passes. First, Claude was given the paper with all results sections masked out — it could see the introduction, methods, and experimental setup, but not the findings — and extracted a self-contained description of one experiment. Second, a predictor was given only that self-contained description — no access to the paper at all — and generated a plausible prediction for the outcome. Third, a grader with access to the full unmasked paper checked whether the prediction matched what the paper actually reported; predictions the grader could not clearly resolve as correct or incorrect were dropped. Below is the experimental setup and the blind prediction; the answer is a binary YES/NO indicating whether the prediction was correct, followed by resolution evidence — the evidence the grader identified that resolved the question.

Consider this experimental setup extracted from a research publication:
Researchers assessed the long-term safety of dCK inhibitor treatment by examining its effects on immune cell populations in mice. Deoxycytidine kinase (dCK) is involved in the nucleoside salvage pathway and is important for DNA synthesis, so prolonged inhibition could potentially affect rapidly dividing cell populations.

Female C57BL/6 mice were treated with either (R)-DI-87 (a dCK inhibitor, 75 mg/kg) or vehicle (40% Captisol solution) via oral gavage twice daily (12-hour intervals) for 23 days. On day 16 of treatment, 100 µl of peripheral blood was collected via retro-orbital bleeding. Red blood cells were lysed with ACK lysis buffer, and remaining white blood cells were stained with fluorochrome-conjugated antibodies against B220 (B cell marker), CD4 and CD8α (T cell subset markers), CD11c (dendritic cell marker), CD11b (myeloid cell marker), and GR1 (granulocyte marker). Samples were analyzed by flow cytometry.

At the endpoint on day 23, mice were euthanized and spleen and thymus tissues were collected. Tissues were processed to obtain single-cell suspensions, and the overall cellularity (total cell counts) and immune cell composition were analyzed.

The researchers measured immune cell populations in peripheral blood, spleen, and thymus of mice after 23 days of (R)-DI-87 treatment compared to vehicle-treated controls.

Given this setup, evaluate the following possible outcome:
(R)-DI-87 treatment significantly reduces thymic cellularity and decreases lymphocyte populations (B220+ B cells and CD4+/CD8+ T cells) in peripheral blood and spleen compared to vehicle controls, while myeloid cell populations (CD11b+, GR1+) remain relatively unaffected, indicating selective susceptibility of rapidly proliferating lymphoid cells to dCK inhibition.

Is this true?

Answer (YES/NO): NO